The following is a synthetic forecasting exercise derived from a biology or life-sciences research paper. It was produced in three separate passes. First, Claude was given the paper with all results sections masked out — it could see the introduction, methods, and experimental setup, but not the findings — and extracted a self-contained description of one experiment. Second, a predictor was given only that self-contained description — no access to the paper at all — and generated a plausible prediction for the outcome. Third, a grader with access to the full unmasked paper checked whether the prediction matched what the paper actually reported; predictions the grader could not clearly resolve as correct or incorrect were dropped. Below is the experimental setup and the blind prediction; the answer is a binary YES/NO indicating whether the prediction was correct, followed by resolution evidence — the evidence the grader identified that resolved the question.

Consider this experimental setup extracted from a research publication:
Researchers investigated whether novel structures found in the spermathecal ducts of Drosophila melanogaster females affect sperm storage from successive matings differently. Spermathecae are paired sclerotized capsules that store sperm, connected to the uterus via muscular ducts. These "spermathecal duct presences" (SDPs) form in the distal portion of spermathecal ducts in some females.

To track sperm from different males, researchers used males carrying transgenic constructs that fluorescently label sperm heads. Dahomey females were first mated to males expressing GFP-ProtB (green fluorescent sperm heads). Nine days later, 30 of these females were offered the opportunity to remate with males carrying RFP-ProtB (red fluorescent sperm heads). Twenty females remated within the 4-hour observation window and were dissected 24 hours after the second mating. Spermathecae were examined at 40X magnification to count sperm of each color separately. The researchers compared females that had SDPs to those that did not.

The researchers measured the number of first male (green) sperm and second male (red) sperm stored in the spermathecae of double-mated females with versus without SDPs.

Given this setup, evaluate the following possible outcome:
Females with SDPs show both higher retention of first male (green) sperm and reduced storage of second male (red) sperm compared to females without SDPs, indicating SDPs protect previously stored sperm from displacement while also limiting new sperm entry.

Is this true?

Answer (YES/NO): NO